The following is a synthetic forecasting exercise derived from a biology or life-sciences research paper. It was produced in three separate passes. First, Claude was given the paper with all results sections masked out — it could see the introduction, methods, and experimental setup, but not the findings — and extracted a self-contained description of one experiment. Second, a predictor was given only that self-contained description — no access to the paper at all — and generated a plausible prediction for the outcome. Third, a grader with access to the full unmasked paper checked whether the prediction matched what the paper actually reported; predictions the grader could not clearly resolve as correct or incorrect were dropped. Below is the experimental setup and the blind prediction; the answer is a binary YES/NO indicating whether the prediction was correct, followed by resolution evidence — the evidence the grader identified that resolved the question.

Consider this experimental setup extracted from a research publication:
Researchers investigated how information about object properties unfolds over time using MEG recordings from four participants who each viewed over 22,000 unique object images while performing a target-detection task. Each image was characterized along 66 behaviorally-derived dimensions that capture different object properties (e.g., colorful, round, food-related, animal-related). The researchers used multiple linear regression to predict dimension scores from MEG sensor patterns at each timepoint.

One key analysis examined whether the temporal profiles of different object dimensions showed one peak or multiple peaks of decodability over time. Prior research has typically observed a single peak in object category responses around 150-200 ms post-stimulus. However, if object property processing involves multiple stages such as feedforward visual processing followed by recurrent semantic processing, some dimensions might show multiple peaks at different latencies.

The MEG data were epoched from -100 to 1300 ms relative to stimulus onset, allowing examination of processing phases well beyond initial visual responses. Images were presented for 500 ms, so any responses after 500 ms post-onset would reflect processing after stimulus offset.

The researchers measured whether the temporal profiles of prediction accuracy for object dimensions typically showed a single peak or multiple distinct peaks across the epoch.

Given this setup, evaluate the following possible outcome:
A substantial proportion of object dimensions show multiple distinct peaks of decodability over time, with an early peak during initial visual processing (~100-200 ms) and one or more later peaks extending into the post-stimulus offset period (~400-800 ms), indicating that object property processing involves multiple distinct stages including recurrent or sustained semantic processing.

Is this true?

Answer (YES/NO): NO